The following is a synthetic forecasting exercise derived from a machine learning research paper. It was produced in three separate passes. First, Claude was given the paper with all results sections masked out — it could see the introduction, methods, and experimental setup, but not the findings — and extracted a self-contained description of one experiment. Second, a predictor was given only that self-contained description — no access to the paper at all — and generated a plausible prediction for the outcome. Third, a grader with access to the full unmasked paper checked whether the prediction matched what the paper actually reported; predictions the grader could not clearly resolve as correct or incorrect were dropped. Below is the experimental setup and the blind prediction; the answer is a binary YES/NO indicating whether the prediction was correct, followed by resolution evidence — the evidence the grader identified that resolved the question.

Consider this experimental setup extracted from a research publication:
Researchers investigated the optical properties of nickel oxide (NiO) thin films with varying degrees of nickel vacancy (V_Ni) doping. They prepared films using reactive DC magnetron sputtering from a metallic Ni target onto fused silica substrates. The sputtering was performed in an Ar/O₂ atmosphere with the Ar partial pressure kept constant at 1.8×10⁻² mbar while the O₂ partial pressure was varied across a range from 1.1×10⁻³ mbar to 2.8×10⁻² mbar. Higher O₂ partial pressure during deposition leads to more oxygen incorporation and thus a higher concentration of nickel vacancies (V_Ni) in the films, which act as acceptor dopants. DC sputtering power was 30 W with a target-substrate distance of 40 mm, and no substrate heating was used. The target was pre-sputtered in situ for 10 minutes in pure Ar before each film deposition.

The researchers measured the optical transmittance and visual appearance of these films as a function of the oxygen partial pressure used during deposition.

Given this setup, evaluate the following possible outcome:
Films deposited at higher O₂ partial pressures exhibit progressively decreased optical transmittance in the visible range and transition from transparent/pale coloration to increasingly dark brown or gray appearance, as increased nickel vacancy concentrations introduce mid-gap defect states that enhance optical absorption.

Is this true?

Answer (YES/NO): NO